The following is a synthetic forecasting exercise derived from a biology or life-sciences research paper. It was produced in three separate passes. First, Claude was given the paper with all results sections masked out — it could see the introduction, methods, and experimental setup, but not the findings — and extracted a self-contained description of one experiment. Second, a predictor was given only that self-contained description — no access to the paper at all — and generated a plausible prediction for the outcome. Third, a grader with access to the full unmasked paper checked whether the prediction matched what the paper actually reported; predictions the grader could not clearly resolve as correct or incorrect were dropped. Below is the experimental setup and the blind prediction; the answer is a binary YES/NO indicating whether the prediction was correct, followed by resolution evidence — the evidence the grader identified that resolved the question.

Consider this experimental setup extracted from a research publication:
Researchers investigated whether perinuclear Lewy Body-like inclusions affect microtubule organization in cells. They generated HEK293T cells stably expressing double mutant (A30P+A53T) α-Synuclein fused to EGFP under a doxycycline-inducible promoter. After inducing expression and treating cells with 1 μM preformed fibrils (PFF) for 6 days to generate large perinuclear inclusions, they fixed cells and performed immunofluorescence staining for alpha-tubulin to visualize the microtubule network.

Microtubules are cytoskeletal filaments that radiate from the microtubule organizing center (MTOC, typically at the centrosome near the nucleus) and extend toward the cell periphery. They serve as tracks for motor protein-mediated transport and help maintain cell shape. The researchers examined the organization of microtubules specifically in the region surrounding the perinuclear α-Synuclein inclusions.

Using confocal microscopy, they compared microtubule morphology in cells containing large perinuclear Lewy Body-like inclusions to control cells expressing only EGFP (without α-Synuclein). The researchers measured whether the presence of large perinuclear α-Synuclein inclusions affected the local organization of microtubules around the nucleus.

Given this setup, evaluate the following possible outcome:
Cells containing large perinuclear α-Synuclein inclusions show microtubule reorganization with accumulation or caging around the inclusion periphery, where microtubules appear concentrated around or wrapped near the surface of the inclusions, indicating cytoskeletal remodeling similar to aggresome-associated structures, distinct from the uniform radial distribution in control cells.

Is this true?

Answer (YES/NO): NO